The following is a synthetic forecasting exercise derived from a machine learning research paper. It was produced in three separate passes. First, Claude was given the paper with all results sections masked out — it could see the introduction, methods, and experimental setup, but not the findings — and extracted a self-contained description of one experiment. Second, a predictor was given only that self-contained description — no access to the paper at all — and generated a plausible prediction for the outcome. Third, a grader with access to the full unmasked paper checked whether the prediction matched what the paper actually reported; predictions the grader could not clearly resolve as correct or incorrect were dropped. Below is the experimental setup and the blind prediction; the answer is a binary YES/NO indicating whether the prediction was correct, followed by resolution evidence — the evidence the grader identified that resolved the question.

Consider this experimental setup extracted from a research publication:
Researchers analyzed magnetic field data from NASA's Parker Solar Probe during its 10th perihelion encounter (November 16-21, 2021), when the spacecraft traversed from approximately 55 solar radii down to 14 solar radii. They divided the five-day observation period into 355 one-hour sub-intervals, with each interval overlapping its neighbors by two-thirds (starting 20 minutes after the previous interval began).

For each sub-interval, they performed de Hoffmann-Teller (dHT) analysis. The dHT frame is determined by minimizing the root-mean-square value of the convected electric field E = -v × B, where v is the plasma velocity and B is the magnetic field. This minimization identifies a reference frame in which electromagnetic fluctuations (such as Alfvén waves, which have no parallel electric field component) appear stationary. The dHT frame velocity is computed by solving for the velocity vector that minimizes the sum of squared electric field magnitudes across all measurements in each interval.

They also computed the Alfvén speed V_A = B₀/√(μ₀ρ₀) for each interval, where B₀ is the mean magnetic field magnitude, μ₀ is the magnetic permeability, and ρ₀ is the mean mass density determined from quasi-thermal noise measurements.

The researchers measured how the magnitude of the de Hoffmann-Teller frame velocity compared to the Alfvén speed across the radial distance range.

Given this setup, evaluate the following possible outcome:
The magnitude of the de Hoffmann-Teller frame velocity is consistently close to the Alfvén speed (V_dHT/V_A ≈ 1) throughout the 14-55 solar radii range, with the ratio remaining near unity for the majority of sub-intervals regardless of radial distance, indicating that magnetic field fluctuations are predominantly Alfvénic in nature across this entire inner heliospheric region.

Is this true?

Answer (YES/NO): YES